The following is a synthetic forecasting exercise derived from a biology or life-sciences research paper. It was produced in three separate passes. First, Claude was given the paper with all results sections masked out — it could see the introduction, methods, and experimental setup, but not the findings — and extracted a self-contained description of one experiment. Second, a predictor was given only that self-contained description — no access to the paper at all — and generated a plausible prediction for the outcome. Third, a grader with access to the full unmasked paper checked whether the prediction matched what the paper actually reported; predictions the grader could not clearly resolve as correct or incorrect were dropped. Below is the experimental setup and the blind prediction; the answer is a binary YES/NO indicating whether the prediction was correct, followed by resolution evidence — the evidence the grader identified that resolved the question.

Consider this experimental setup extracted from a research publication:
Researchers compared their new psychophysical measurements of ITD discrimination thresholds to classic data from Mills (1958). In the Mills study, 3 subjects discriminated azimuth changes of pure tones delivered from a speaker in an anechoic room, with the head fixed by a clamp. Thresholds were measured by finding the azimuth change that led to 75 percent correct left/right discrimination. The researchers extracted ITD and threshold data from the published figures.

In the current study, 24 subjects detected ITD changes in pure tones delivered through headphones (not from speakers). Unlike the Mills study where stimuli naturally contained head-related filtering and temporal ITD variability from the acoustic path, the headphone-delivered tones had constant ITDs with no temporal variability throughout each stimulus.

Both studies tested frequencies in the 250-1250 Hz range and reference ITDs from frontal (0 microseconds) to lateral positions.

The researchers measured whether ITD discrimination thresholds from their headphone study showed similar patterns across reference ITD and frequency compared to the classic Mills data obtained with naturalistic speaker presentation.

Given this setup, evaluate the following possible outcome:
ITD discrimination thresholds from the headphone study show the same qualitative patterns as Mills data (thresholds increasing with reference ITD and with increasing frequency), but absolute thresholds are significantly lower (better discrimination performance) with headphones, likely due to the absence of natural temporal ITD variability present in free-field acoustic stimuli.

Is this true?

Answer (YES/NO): NO